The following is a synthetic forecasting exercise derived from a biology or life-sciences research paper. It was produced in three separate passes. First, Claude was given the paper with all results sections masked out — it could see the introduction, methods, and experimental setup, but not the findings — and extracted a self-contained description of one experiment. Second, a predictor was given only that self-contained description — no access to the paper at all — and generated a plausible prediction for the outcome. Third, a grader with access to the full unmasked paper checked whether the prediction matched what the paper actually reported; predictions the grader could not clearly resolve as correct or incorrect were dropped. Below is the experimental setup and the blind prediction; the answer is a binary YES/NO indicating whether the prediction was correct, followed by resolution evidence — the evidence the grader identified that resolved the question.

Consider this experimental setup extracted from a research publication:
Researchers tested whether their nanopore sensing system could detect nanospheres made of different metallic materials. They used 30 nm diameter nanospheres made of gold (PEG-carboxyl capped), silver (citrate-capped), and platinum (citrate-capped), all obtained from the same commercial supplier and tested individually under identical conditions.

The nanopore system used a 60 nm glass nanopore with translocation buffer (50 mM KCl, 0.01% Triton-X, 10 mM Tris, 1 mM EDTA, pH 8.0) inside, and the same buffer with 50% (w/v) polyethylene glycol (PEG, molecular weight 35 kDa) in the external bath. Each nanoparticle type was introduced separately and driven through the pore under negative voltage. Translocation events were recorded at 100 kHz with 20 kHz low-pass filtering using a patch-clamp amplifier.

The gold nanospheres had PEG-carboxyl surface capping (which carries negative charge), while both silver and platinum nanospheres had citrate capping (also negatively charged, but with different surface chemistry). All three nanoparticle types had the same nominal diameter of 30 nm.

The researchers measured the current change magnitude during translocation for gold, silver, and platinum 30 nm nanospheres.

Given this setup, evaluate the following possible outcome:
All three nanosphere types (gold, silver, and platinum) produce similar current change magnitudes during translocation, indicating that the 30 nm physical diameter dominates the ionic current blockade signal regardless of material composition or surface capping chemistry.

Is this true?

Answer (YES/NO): YES